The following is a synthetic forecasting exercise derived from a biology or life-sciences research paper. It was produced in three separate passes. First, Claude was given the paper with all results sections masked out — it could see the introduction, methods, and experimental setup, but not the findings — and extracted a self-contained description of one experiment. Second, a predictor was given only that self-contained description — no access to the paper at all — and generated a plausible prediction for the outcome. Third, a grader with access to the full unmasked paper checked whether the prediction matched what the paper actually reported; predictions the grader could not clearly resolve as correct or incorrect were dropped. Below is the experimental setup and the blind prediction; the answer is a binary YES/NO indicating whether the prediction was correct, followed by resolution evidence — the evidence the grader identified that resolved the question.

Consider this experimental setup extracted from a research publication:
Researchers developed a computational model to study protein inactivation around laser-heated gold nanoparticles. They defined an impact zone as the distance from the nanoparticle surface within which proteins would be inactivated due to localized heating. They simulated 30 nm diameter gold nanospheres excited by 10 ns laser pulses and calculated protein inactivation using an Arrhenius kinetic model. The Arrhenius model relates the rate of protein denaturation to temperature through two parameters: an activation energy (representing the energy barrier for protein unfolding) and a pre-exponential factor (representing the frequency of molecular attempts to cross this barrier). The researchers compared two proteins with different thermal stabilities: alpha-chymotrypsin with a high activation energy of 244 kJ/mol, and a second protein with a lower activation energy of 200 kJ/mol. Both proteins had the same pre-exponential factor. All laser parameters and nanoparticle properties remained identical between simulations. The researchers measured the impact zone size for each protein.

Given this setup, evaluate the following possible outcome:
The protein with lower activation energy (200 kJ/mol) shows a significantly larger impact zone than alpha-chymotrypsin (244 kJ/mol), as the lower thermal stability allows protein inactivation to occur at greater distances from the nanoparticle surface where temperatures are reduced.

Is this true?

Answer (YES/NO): NO